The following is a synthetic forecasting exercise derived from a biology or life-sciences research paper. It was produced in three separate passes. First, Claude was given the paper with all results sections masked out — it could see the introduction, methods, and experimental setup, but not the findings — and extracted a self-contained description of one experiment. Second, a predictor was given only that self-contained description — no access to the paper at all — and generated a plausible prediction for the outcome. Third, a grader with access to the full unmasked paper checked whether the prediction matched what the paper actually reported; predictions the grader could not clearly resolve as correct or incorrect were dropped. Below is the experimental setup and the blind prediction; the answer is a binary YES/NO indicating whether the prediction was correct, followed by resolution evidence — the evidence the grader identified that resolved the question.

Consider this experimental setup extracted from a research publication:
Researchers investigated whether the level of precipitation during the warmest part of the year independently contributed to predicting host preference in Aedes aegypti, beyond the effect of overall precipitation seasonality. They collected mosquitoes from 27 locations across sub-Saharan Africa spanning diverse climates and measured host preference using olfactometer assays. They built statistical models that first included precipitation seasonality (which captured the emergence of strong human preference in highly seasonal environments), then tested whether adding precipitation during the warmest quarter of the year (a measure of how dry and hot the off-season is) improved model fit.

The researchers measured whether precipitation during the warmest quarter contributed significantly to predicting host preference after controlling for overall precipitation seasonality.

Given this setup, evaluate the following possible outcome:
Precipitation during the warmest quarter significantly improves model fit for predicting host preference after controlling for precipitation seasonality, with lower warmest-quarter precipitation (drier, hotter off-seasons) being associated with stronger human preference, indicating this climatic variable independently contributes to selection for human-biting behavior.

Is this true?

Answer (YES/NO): YES